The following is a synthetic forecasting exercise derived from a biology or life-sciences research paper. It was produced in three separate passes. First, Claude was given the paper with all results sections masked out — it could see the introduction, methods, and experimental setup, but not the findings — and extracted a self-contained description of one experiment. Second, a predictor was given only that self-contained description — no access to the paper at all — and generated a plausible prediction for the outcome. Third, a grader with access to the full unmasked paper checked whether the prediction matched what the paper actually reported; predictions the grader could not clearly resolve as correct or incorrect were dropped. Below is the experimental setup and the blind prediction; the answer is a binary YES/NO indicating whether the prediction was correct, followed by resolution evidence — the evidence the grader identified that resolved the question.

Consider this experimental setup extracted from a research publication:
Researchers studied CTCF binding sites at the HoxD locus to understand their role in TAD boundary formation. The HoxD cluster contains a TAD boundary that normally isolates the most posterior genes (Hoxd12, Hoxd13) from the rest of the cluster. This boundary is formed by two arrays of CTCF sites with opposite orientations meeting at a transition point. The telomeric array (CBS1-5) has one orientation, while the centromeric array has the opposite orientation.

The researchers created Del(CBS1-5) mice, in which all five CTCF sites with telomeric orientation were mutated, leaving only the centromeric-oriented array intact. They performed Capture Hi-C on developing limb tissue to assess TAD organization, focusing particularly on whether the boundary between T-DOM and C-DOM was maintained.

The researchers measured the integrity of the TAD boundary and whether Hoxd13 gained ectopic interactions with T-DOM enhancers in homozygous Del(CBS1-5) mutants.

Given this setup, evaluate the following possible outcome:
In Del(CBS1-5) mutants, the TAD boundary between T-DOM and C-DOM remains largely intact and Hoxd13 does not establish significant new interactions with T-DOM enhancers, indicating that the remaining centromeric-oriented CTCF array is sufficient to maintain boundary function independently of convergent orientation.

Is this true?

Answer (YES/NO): YES